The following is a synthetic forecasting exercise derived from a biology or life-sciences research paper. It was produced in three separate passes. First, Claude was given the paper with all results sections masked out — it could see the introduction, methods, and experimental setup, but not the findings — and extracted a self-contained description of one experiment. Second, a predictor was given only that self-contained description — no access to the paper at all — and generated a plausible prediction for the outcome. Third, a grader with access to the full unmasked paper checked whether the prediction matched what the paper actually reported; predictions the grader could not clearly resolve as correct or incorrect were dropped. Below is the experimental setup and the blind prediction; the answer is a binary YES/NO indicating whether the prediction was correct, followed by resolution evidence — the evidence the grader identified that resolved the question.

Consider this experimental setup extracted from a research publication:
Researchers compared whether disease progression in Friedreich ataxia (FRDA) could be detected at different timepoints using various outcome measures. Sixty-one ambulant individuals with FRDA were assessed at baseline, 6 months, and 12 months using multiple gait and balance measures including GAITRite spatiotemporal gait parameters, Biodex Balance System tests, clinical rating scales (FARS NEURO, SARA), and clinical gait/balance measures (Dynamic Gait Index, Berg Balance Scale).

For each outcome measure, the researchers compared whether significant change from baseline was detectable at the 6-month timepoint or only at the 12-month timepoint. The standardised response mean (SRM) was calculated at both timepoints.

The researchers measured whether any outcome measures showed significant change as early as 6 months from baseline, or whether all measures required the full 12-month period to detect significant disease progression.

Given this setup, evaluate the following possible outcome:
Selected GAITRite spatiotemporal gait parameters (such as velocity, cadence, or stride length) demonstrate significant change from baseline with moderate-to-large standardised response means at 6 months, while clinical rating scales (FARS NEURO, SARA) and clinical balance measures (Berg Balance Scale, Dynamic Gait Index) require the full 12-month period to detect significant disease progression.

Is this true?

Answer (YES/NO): NO